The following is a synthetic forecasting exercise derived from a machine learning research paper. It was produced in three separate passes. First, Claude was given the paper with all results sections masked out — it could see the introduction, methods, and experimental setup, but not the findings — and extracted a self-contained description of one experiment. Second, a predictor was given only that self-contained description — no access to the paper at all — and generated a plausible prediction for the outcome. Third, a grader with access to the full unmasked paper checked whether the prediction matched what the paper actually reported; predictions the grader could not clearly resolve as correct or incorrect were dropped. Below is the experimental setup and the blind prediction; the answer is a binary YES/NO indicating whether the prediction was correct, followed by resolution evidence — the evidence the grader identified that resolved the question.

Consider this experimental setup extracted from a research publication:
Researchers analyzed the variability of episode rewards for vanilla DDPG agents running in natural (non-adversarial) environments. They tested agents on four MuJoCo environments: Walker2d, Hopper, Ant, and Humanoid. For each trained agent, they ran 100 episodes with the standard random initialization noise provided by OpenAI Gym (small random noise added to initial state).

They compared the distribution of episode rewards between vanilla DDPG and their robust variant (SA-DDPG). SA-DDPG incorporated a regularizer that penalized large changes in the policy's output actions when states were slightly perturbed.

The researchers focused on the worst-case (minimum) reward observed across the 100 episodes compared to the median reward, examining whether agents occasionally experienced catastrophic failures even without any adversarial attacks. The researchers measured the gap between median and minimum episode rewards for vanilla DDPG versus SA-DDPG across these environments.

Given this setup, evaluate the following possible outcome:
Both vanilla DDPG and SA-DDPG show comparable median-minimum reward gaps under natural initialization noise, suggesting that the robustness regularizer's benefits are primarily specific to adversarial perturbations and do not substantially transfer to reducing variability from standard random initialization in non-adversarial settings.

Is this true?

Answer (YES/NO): NO